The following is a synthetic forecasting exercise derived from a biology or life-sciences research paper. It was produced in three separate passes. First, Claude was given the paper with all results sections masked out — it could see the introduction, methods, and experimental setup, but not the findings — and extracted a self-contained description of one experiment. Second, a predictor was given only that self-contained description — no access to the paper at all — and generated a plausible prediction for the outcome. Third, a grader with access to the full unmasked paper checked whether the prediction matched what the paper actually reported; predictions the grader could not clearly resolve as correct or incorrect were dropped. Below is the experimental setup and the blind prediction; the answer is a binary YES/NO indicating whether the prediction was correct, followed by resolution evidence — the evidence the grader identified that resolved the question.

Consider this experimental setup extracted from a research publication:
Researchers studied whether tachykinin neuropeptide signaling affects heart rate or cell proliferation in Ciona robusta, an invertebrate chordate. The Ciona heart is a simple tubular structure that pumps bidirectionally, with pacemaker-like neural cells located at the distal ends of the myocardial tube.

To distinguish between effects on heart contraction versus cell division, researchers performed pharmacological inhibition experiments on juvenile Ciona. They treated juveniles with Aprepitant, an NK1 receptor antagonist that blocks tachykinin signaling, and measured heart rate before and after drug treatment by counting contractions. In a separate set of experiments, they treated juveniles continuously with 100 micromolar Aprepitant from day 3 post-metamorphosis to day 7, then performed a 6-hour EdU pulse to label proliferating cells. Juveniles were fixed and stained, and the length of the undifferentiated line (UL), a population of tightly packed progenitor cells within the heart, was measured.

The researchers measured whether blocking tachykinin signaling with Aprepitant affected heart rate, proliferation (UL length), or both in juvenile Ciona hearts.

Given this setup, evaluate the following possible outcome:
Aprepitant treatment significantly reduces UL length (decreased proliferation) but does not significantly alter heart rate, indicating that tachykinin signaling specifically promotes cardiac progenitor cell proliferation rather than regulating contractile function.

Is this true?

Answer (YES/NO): YES